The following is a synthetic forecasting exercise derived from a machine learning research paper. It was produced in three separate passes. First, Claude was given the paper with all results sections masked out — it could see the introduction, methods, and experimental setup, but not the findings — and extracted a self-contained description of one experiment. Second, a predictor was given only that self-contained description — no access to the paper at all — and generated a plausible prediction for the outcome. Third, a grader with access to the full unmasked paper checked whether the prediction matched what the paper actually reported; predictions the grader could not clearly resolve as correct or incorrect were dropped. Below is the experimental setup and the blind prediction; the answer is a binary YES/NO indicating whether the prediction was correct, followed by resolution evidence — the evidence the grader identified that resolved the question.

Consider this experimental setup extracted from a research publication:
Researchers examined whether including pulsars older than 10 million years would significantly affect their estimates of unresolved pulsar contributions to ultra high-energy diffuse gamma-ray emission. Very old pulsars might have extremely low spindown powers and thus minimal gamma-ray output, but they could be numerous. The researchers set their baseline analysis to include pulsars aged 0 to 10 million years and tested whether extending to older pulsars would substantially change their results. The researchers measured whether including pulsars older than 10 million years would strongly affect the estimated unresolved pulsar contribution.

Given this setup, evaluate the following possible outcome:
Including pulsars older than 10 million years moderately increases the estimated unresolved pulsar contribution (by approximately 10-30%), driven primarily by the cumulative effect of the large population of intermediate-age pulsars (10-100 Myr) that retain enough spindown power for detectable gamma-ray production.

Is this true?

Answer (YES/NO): NO